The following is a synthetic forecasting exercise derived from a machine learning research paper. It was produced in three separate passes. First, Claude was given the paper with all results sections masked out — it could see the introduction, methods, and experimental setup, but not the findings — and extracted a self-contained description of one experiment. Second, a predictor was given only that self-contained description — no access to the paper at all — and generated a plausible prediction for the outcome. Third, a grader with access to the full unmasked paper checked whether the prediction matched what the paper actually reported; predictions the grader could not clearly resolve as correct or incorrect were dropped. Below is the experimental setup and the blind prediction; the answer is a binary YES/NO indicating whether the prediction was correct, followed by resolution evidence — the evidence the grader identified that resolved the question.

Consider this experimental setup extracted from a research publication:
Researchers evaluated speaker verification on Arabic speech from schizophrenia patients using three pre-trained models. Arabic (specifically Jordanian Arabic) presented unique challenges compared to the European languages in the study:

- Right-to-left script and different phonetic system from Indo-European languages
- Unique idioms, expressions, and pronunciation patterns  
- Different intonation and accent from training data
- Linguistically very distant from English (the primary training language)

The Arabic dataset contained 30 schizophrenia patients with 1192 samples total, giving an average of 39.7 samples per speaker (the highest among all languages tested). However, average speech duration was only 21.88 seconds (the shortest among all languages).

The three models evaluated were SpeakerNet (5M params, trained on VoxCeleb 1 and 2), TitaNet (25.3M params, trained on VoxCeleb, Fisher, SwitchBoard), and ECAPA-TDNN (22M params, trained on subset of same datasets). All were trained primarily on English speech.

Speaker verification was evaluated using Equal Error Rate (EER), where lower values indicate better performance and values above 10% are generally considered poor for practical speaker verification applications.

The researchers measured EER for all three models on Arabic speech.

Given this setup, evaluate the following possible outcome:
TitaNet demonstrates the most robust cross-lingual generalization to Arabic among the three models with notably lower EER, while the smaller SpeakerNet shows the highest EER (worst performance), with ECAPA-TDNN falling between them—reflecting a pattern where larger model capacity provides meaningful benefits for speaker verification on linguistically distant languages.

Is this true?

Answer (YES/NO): NO